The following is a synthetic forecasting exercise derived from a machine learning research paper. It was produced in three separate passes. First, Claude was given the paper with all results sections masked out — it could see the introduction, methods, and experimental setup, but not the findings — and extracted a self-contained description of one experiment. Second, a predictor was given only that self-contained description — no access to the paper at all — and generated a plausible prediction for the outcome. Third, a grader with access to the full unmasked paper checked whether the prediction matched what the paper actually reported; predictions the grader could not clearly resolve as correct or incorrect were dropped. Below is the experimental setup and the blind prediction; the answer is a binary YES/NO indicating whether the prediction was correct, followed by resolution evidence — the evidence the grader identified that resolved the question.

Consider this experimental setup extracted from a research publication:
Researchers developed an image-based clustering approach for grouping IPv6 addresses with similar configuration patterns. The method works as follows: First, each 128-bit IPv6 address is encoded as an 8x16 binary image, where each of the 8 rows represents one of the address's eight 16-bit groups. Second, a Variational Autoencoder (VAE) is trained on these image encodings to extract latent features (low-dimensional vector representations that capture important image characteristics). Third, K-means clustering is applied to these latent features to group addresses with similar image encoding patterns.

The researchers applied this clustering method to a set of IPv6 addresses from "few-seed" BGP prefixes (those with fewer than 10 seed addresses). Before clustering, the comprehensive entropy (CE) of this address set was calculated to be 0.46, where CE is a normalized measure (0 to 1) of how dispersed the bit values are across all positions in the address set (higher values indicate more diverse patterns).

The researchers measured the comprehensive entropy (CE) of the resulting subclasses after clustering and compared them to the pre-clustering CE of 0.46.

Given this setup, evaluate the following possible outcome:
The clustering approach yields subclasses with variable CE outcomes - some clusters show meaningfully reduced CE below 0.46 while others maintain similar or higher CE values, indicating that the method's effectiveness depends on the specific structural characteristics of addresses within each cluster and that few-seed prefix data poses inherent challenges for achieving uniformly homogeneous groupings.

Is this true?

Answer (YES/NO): NO